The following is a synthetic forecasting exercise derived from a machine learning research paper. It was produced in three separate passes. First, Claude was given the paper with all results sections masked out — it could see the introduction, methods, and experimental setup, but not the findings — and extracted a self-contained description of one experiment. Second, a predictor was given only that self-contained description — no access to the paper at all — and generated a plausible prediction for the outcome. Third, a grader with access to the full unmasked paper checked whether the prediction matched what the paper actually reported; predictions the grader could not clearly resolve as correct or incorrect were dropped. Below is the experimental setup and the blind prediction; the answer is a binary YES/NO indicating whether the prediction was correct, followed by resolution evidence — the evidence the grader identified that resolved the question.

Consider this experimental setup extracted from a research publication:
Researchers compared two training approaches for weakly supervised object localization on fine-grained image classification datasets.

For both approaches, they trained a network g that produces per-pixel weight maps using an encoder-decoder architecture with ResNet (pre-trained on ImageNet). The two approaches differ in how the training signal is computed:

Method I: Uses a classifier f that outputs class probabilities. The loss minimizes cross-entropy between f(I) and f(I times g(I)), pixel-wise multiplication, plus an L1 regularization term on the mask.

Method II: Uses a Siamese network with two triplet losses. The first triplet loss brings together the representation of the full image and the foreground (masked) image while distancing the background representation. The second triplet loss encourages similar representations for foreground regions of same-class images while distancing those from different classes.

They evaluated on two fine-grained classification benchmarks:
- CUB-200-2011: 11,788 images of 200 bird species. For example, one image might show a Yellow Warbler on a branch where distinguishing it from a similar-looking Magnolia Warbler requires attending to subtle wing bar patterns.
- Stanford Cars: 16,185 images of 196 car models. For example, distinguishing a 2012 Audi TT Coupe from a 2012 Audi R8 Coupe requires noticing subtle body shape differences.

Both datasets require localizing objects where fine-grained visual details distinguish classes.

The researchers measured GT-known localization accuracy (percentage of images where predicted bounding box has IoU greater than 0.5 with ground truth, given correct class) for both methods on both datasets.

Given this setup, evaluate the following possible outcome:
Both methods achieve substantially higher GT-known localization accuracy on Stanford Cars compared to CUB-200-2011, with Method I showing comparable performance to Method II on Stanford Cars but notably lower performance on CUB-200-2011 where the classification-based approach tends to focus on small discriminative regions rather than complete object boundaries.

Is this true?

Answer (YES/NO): NO